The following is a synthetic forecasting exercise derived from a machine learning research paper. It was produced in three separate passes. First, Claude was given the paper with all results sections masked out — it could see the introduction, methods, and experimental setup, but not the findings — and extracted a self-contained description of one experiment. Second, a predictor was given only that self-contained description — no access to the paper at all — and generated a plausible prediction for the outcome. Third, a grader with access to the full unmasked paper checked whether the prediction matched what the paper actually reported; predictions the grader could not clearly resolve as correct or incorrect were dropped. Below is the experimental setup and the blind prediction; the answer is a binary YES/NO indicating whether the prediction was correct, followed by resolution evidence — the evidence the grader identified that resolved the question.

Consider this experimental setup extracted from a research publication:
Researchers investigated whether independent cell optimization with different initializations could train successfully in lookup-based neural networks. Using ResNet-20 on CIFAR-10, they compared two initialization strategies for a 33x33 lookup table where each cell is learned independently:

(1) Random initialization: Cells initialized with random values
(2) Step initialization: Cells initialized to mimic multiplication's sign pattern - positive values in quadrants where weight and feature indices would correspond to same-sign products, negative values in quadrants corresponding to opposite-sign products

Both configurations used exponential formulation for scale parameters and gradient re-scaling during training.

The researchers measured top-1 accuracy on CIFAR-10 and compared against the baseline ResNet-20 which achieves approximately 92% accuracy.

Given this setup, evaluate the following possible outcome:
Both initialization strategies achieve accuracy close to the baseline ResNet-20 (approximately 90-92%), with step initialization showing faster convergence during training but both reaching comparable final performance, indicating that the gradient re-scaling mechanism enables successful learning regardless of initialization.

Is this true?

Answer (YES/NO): NO